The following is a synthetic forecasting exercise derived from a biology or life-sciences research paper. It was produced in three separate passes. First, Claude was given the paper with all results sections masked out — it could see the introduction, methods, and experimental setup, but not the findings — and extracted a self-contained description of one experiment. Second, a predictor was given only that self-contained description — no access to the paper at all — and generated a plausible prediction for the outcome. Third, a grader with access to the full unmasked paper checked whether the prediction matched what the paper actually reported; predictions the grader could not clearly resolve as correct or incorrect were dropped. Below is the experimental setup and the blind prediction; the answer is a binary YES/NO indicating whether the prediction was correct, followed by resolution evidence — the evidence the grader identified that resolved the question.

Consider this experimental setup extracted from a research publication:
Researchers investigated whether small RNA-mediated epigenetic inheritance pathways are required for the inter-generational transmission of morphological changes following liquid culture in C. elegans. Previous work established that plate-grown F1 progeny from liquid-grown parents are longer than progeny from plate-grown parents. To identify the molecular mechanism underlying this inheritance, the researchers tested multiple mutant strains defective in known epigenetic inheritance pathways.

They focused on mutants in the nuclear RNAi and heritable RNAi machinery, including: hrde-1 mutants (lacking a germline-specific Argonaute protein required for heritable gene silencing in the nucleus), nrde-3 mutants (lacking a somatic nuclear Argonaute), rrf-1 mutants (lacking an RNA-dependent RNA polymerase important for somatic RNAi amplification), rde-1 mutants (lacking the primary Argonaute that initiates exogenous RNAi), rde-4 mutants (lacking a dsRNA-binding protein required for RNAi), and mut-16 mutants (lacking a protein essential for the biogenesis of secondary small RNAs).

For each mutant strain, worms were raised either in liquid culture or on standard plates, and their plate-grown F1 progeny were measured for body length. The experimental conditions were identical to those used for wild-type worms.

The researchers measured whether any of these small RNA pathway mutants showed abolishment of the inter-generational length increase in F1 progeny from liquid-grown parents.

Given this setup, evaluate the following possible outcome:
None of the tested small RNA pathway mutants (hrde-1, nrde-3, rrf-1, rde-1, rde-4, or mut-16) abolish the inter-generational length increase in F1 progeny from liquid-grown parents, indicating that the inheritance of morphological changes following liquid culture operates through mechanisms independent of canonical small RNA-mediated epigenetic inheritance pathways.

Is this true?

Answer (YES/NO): YES